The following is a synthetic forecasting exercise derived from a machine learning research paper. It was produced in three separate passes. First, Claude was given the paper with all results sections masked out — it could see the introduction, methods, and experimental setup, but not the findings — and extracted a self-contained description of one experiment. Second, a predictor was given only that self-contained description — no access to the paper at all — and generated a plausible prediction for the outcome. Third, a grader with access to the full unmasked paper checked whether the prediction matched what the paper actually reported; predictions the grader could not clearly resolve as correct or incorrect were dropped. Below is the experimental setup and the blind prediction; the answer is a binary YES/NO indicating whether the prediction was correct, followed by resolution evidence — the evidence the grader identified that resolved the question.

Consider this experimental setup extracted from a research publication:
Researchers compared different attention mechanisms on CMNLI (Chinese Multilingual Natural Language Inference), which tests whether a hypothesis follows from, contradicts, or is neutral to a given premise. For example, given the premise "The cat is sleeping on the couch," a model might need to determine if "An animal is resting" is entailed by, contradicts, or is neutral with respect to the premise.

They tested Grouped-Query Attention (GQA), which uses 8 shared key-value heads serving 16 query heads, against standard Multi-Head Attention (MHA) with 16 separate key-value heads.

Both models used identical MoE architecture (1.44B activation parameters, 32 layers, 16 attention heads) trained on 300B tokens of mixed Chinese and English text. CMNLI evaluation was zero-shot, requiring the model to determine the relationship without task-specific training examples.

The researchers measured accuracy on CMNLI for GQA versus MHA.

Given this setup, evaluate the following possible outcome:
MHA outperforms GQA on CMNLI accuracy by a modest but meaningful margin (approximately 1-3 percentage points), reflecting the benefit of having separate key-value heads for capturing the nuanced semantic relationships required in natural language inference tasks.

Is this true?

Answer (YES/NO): NO